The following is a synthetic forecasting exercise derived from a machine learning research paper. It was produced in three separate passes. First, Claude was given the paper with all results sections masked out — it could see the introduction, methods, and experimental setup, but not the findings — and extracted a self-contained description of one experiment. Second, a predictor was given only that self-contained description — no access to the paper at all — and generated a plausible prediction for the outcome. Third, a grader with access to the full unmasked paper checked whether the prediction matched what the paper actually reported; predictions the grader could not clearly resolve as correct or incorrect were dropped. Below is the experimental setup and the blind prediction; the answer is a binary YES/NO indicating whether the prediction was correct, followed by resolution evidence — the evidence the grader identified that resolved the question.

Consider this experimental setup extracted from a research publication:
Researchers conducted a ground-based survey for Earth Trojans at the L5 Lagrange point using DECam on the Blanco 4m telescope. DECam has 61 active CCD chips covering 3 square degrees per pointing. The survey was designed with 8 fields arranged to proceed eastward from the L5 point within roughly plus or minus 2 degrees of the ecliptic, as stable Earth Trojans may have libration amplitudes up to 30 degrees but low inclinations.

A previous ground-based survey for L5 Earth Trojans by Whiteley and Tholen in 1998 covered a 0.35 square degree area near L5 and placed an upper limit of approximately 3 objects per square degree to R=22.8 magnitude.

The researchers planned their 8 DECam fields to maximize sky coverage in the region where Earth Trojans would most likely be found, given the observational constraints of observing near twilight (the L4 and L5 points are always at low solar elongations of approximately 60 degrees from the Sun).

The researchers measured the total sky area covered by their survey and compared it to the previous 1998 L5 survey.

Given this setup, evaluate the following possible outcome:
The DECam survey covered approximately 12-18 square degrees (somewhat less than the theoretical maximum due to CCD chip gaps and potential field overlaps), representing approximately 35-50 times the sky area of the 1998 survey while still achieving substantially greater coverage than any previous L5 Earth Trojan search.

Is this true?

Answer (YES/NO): NO